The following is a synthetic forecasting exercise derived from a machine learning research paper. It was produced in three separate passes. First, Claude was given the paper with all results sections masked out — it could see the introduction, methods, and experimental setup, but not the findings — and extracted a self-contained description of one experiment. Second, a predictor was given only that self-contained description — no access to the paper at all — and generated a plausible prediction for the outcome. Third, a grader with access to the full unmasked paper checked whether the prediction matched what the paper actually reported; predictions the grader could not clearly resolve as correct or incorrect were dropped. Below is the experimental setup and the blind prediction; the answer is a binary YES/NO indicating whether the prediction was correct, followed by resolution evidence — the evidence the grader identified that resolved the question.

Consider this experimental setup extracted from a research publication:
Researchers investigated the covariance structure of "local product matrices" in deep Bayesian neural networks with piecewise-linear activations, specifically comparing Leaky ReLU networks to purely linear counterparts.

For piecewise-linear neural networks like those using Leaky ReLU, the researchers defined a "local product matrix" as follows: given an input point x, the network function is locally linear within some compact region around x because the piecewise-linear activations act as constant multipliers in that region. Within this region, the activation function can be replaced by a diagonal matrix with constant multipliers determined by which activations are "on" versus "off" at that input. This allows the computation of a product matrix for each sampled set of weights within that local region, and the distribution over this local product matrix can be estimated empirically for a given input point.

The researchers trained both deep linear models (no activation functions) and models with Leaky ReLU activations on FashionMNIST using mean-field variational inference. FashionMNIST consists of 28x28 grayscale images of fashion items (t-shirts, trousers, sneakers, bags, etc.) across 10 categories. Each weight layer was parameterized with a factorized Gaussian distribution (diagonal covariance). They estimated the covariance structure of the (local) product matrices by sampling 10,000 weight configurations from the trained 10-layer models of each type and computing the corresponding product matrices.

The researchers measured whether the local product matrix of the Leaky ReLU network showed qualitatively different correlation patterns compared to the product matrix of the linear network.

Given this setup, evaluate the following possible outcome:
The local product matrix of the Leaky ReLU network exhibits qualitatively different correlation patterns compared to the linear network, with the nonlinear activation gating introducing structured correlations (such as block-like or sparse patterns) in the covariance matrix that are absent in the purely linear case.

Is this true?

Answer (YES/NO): NO